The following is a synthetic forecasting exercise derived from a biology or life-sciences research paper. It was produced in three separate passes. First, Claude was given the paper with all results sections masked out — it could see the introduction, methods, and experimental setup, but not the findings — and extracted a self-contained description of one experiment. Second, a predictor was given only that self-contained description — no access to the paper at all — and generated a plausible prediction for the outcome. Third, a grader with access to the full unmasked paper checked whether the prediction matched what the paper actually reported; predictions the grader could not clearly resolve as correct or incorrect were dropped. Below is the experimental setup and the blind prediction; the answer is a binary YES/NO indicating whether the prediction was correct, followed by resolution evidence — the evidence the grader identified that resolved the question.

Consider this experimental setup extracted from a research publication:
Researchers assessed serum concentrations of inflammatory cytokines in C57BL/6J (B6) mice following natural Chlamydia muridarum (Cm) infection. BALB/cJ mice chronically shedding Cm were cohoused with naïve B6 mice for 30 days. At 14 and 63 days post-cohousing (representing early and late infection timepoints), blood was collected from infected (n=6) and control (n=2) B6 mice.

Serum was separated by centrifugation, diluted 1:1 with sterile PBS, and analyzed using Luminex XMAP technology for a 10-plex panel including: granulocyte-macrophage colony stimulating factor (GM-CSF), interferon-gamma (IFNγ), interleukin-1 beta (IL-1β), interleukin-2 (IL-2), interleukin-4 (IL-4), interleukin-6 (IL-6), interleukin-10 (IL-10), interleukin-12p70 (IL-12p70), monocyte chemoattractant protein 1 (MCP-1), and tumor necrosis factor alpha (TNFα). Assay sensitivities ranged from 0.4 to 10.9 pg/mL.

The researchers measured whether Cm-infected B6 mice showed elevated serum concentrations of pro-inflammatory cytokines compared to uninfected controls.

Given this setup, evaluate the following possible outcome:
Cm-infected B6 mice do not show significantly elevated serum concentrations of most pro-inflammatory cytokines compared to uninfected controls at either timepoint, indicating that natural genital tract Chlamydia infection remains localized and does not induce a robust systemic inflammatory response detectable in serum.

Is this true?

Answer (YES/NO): NO